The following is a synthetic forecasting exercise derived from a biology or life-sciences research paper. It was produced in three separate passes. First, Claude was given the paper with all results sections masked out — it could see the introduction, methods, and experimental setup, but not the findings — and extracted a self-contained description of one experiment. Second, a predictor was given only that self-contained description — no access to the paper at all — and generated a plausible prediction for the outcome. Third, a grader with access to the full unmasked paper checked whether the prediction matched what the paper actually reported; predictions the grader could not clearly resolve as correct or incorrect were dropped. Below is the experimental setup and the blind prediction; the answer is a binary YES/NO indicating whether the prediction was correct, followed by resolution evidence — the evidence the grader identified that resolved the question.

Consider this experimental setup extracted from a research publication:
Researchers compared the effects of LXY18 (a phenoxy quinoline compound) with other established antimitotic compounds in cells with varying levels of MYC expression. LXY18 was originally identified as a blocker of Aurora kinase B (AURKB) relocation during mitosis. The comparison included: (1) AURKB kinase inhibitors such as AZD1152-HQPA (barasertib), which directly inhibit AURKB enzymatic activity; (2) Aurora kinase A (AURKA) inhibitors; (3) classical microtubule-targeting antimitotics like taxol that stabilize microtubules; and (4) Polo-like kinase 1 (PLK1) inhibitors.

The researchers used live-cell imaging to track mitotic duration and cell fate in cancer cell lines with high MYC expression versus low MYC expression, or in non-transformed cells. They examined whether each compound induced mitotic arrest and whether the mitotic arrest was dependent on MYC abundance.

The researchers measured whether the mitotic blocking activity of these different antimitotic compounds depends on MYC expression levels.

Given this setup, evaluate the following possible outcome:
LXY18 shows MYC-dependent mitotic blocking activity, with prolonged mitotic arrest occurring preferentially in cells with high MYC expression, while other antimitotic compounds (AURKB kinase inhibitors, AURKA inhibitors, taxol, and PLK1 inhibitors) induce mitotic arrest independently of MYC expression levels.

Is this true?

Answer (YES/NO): NO